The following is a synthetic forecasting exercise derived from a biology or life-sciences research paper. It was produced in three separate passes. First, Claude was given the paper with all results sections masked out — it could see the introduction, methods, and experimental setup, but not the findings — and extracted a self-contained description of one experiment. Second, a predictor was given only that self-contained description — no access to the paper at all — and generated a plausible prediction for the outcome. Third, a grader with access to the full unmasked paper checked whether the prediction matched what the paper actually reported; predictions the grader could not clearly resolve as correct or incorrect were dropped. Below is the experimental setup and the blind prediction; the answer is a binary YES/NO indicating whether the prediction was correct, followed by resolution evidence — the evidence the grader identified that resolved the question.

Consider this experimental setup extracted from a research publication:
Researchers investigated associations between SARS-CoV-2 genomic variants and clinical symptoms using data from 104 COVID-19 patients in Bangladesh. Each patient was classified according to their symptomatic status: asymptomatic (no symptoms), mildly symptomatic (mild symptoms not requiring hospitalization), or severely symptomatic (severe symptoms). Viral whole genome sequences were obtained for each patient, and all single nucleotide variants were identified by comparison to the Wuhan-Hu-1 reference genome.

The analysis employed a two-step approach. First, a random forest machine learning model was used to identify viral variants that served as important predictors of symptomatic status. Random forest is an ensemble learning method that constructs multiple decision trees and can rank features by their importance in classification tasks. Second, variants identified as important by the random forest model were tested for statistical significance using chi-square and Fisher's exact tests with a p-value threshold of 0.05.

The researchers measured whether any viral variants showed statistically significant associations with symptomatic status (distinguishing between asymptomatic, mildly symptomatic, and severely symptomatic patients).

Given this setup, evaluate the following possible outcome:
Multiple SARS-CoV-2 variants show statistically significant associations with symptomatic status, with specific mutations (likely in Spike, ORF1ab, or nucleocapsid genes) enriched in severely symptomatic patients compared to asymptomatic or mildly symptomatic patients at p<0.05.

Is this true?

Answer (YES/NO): NO